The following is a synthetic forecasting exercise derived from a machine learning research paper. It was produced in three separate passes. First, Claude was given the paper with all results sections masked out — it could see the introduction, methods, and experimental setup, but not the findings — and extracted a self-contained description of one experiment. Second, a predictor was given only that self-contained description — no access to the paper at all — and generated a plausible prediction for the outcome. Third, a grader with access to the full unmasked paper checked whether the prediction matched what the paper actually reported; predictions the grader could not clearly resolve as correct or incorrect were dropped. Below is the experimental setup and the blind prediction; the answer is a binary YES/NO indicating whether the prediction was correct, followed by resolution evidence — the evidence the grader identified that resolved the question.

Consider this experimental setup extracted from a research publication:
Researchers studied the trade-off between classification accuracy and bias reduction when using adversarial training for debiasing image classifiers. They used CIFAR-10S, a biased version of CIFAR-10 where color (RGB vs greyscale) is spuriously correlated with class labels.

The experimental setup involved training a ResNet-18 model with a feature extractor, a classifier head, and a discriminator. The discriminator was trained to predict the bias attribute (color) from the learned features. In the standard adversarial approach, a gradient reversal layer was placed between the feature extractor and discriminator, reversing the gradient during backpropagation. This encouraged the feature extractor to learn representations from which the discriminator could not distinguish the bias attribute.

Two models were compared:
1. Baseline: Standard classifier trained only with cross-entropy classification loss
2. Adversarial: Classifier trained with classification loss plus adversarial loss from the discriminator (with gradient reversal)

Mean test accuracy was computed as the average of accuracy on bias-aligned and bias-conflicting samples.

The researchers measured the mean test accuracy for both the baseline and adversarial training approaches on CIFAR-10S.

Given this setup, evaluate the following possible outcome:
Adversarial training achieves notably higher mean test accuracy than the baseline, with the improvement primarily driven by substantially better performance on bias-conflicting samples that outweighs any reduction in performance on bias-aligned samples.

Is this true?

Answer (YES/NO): NO